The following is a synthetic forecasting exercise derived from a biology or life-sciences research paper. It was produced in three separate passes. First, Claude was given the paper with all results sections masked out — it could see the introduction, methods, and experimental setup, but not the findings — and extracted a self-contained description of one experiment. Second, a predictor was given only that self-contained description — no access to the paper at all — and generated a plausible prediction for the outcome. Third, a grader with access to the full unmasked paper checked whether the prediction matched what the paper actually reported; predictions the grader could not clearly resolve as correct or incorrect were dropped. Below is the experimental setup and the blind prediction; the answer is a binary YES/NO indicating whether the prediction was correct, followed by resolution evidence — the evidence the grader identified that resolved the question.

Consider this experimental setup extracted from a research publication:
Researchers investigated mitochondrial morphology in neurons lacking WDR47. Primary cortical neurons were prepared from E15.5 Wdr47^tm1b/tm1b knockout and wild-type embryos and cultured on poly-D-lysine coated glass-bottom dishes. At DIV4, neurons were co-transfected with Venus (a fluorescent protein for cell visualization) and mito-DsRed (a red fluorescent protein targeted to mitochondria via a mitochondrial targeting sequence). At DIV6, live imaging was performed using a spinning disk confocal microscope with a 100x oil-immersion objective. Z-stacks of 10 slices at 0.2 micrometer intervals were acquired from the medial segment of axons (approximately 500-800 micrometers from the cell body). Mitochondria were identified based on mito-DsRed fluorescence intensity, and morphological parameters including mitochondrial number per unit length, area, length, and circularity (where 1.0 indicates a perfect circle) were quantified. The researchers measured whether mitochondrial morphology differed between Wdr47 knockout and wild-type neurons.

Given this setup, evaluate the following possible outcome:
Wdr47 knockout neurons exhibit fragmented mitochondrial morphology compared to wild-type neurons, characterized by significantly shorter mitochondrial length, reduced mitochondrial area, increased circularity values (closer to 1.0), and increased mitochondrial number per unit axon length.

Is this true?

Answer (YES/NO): NO